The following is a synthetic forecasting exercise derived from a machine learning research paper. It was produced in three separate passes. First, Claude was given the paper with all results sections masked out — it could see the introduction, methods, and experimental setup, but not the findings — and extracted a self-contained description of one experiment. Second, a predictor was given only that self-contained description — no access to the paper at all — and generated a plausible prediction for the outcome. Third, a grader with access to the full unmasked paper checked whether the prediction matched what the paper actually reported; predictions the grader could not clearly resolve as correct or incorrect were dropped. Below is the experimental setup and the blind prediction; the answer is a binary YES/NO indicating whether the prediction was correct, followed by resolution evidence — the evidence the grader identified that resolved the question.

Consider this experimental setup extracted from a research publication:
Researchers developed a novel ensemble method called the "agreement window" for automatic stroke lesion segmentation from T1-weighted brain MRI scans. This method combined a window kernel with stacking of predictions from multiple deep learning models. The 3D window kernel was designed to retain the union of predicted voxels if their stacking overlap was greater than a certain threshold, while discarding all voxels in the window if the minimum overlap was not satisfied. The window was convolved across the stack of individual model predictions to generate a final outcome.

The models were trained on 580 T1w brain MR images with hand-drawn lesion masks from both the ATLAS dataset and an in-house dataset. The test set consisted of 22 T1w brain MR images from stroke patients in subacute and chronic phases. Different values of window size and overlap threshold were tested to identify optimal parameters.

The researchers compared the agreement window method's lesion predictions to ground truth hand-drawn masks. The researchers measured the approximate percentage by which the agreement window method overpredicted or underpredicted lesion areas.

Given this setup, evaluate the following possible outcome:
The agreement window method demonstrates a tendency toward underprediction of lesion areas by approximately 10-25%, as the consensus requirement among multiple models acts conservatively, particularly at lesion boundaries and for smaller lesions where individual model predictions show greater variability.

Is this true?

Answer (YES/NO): NO